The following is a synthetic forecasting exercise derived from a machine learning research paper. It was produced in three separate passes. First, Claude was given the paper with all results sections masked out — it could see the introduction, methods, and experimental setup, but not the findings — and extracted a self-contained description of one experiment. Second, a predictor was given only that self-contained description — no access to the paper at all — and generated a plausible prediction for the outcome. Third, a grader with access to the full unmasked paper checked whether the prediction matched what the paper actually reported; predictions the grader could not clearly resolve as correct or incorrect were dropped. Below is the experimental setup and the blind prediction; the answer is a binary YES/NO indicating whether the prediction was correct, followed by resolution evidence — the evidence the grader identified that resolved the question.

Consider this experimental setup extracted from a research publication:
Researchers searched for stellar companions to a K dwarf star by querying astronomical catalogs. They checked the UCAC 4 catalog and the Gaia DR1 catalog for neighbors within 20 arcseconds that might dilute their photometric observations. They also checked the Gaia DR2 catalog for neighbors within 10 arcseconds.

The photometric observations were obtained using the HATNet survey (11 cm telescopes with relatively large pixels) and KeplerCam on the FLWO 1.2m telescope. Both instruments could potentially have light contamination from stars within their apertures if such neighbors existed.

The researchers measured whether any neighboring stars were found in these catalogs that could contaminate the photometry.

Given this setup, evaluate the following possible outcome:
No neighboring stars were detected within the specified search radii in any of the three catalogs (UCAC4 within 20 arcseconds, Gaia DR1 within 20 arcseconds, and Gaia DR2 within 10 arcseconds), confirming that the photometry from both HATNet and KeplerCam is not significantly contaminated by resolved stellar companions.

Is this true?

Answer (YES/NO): YES